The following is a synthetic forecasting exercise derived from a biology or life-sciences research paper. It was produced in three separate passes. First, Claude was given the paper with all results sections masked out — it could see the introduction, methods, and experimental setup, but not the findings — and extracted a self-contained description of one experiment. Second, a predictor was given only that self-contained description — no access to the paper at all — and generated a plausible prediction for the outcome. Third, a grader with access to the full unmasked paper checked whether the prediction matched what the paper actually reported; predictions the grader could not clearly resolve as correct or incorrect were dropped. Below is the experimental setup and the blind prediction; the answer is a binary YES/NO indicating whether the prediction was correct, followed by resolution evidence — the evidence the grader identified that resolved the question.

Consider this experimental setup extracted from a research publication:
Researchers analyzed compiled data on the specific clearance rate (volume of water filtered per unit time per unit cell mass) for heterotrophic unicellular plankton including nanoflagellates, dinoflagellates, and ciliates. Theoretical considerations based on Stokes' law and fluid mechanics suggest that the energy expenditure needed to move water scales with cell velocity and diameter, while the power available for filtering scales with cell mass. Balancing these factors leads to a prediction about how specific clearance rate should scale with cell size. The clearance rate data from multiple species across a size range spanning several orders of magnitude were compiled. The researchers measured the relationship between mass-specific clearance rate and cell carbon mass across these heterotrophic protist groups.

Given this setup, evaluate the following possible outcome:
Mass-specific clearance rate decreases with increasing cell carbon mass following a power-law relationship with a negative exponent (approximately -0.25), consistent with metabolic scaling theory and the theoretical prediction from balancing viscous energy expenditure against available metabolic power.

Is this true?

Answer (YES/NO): NO